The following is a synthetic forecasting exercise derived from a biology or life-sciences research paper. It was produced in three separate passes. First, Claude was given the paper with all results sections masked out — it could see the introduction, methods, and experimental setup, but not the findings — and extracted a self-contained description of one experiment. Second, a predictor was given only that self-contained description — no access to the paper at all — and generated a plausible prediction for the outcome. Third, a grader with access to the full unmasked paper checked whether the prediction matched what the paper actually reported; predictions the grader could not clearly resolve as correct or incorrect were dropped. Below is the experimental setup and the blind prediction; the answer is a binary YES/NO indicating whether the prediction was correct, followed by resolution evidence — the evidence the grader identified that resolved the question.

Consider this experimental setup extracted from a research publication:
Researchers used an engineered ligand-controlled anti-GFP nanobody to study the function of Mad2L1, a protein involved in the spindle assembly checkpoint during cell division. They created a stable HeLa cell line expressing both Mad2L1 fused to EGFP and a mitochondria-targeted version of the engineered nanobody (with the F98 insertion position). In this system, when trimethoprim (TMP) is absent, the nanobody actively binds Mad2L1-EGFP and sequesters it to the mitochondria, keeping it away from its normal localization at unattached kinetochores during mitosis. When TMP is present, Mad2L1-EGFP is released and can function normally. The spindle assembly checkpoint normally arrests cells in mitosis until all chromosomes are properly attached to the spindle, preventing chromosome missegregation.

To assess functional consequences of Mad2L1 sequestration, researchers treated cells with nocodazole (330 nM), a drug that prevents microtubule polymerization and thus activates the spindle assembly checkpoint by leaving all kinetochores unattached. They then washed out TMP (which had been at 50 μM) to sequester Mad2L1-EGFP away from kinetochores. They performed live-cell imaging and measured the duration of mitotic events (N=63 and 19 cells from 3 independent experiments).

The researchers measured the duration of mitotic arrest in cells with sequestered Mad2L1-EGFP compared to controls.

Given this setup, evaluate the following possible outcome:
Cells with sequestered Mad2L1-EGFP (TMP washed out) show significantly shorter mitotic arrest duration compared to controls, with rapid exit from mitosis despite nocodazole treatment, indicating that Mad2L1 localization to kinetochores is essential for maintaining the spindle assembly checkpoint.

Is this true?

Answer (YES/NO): YES